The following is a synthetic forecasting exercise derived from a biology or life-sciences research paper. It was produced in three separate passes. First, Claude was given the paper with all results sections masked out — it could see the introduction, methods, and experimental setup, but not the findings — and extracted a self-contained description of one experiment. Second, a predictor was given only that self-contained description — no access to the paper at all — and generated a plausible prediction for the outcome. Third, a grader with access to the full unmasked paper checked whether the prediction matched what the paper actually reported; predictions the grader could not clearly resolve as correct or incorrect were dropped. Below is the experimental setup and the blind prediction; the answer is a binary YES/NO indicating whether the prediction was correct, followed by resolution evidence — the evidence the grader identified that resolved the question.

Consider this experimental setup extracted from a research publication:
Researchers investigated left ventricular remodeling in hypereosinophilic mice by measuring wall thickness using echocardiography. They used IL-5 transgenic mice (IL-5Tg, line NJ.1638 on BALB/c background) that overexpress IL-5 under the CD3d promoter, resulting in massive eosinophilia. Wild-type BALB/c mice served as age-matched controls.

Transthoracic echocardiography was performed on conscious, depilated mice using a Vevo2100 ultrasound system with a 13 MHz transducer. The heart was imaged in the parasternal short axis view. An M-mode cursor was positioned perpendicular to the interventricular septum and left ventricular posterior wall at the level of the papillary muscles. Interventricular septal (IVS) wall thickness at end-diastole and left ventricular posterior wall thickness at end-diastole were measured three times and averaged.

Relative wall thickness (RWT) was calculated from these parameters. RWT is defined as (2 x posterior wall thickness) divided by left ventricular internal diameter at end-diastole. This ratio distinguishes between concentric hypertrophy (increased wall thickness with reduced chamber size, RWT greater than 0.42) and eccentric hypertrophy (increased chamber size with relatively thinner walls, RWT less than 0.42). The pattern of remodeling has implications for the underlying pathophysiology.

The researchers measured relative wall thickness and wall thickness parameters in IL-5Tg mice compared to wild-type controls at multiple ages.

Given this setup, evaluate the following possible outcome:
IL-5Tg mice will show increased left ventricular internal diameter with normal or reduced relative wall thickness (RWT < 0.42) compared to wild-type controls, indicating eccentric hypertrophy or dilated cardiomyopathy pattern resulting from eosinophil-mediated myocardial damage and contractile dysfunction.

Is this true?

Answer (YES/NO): NO